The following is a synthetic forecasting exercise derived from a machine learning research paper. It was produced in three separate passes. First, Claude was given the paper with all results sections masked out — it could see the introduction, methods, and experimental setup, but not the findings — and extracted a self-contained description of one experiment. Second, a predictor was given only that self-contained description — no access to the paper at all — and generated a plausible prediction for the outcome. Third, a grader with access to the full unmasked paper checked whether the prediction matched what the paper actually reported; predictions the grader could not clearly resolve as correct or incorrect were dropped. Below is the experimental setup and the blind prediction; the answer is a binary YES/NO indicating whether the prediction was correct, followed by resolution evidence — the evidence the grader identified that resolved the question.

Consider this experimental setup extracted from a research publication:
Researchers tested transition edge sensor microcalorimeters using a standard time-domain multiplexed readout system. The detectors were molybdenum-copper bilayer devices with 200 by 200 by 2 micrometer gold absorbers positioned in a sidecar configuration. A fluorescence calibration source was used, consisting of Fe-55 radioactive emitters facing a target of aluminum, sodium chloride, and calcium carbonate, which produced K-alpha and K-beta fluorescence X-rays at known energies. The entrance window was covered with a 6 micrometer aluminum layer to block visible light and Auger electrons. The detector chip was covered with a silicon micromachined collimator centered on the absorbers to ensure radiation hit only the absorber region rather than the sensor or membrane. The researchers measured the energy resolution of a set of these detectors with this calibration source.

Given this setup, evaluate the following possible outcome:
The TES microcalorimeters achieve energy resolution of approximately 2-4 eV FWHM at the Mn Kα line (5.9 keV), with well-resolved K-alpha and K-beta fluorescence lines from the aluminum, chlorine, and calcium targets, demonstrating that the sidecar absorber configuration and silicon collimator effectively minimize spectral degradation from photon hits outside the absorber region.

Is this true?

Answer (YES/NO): NO